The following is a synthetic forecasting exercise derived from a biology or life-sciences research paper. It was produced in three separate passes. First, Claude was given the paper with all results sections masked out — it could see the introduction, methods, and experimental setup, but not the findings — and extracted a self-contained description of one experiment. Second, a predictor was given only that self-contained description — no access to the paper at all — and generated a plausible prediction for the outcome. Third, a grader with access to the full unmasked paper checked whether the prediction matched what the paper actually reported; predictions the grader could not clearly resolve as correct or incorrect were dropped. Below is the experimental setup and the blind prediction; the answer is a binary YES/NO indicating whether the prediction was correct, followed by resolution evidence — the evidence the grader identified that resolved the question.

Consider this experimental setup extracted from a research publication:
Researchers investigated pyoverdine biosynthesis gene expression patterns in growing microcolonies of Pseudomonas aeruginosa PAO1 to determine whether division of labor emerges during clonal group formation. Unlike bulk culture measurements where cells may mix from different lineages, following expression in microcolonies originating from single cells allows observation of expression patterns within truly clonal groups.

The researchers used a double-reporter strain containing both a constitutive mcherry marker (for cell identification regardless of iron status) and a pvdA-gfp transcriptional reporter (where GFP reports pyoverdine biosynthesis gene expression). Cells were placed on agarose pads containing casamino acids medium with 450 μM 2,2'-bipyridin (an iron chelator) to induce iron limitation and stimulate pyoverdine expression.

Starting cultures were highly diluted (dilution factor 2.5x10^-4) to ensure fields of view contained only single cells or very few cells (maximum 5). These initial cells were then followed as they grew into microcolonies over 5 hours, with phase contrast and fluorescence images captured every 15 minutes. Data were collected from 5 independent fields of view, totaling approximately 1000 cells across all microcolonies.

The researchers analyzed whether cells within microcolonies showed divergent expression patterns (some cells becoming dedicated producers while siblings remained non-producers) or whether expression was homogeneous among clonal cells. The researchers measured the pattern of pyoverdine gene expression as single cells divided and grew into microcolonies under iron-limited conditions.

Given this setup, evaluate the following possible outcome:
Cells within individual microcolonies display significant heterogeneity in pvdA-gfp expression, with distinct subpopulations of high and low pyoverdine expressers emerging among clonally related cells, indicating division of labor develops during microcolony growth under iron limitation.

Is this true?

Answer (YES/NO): NO